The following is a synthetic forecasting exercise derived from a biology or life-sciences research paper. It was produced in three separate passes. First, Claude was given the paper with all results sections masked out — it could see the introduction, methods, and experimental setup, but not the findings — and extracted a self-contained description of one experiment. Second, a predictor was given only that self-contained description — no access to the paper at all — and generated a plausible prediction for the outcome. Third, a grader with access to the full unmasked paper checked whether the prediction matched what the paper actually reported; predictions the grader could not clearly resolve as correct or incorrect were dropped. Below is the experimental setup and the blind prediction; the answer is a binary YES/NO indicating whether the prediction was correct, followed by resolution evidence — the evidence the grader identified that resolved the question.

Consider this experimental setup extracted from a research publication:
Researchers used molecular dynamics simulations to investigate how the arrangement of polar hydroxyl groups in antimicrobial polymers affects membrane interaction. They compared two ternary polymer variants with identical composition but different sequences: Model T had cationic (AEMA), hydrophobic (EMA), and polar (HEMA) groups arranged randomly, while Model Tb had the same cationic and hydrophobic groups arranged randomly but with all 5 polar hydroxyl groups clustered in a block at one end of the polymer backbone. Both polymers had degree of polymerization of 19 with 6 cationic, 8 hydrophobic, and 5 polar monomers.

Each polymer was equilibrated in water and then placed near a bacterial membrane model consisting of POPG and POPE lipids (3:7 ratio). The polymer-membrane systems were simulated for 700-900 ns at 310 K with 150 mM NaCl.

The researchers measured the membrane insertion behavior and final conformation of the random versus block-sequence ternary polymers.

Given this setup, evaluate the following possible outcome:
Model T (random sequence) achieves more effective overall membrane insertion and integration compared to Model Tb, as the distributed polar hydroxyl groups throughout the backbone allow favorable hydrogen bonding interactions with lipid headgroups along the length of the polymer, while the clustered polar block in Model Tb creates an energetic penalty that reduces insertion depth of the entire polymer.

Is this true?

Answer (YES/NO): YES